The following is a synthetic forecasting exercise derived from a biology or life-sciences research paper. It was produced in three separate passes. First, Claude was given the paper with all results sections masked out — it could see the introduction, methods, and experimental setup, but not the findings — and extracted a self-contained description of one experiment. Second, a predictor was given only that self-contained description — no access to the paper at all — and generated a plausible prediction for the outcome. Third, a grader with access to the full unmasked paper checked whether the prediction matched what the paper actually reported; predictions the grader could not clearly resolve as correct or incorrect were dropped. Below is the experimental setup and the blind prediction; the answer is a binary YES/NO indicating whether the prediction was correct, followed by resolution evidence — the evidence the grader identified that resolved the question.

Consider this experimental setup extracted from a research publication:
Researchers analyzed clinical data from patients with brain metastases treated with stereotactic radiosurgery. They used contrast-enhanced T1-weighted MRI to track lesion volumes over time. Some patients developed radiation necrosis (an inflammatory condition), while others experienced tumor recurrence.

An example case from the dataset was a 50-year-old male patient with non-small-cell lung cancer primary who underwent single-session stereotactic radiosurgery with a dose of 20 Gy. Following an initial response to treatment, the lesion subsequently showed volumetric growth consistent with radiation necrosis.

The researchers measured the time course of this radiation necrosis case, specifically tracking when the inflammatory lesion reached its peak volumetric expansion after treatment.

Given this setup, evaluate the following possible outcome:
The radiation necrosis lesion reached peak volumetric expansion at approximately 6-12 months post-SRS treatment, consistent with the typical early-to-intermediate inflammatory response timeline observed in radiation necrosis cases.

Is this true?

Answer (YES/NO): YES